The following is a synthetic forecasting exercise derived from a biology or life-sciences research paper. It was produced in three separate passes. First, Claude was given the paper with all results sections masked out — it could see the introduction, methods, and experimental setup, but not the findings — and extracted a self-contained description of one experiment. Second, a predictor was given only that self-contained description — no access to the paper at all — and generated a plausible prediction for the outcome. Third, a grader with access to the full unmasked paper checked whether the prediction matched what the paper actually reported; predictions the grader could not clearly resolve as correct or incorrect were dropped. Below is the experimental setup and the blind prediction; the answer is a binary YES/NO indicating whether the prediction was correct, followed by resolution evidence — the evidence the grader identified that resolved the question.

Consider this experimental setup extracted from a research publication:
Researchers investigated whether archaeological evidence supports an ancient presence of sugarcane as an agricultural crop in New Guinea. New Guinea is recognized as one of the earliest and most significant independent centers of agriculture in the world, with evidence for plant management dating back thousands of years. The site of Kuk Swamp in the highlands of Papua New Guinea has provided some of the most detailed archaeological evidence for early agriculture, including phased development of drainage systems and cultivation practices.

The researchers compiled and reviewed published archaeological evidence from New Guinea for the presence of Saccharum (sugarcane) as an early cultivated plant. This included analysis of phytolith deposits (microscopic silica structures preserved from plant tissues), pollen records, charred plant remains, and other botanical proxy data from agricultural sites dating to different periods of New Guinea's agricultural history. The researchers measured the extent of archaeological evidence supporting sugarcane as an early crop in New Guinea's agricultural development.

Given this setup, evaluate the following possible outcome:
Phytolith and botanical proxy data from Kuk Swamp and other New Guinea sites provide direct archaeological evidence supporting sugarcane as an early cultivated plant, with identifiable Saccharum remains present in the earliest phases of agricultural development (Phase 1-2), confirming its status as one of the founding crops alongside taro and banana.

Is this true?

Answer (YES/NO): NO